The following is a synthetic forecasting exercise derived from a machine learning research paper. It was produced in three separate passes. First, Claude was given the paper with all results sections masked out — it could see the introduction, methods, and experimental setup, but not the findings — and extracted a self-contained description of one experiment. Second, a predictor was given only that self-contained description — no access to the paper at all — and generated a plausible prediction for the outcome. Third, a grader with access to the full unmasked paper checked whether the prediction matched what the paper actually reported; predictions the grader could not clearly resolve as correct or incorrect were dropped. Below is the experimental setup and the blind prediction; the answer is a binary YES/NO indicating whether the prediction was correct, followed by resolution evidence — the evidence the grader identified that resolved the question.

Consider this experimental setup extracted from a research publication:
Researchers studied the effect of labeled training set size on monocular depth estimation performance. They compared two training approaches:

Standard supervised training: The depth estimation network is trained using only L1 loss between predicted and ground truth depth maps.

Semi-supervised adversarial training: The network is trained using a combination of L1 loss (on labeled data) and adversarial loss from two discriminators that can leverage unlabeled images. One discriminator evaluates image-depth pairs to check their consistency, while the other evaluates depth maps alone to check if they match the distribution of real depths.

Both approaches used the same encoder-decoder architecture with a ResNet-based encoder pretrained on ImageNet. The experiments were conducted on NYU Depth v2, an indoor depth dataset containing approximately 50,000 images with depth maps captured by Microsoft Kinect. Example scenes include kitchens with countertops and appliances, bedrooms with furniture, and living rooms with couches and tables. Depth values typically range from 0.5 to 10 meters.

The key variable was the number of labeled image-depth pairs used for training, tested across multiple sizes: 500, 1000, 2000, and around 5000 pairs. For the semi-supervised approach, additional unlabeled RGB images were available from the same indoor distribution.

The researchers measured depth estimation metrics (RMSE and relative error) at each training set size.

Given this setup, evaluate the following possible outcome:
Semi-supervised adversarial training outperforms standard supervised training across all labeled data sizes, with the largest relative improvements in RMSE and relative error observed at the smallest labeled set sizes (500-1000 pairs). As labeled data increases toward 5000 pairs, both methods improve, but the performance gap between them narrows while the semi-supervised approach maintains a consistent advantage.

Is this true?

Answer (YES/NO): NO